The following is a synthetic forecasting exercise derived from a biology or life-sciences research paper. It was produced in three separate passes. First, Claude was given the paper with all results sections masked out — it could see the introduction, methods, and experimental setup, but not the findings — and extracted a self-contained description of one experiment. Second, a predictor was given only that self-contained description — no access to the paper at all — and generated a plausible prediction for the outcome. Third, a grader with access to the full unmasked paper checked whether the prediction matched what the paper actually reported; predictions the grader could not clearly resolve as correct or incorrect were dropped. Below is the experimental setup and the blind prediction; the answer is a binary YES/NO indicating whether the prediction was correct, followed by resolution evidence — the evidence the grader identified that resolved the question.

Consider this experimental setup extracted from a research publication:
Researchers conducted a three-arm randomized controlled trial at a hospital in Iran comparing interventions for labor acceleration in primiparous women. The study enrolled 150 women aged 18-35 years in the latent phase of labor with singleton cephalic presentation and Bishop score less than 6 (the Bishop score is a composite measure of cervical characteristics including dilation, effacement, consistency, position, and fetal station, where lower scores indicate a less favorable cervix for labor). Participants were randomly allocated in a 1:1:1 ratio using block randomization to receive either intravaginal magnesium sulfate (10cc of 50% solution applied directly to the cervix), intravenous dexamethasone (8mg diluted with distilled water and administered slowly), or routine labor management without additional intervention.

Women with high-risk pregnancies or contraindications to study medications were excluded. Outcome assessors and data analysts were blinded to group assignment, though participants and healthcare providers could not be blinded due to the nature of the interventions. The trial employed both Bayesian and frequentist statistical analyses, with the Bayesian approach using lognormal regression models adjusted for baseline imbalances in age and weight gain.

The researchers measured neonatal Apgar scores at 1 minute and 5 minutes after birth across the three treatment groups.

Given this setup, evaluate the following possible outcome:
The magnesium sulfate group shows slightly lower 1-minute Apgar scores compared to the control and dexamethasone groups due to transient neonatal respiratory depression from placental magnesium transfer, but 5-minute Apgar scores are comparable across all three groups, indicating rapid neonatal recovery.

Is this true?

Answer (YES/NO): NO